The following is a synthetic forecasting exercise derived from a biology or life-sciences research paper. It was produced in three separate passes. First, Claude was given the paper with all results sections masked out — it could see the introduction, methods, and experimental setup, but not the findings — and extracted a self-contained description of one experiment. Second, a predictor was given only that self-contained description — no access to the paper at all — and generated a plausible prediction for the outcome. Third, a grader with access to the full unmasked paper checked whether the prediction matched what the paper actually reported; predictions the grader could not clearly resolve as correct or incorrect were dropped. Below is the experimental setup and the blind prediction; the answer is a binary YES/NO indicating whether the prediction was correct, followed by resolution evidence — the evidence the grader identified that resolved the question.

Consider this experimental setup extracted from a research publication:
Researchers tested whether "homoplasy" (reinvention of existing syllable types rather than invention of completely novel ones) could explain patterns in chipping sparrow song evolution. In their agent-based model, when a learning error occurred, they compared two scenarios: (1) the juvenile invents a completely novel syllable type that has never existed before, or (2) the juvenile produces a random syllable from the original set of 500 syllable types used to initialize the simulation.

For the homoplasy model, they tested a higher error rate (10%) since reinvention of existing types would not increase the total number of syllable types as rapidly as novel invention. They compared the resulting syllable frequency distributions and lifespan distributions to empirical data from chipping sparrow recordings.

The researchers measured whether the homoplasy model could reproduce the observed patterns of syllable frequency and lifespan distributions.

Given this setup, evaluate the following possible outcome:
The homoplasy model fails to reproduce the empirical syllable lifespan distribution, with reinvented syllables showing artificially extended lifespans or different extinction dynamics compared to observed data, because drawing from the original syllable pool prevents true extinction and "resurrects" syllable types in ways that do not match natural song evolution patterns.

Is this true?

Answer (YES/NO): NO